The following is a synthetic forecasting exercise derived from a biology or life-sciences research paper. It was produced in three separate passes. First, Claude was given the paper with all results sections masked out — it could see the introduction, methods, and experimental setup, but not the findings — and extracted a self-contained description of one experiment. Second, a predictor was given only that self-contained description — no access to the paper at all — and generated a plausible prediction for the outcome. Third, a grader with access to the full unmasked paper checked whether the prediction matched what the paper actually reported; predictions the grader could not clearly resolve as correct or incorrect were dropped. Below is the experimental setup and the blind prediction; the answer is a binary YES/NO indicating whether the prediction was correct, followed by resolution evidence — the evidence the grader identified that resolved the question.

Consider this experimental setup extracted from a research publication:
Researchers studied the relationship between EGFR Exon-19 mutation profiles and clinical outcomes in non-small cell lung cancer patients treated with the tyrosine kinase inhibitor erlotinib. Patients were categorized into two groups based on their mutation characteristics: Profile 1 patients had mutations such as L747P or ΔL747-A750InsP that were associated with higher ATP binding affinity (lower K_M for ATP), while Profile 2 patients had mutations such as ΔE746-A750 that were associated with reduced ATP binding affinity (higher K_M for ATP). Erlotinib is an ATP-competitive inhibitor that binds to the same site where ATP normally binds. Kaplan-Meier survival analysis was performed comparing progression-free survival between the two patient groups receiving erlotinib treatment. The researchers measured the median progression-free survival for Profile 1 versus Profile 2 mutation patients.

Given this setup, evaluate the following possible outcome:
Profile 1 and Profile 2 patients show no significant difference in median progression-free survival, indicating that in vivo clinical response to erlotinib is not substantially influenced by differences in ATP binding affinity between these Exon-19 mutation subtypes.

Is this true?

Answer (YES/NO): NO